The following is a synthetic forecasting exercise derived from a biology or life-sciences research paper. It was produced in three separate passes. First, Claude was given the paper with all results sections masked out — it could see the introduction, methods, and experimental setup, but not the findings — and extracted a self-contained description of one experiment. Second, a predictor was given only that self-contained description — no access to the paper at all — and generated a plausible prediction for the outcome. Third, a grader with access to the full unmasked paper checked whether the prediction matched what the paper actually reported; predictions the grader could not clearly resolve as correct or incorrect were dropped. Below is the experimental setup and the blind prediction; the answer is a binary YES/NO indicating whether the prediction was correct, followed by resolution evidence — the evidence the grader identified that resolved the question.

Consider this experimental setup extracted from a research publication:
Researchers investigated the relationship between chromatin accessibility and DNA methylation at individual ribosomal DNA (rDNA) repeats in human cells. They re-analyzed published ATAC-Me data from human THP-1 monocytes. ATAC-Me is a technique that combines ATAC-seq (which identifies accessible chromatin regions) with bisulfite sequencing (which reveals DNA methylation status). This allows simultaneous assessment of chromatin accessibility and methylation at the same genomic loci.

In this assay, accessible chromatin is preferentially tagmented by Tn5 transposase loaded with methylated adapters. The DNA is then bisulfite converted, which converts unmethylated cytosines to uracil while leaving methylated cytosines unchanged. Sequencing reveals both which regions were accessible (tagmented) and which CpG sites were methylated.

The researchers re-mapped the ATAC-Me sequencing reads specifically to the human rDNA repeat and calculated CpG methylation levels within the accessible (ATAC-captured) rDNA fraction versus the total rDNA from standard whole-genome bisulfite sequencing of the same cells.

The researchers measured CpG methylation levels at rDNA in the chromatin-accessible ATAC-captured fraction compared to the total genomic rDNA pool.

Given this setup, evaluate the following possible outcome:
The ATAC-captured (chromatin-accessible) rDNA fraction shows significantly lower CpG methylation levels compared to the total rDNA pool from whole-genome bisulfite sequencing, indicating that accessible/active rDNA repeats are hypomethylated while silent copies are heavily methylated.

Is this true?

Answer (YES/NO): YES